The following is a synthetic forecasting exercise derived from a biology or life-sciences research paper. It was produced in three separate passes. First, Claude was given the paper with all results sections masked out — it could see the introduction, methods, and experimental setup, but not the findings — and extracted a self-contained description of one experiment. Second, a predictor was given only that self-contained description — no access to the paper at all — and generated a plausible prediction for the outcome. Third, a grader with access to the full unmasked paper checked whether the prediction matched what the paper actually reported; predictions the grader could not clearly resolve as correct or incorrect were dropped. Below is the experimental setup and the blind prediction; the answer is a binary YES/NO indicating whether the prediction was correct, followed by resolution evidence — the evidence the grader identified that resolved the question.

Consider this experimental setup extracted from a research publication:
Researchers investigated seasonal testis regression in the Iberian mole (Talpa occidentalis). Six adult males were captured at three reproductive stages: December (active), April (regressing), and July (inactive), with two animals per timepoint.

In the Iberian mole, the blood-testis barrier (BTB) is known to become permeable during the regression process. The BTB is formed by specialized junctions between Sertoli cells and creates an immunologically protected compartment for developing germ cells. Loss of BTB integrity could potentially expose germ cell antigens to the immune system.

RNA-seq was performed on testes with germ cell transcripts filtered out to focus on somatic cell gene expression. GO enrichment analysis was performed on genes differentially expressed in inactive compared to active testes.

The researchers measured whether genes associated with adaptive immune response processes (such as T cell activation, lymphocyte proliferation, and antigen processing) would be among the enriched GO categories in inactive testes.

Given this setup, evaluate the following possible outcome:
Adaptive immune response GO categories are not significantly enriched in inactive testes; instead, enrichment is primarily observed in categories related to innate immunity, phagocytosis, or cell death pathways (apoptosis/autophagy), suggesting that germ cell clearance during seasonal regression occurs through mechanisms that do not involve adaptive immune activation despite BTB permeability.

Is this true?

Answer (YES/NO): YES